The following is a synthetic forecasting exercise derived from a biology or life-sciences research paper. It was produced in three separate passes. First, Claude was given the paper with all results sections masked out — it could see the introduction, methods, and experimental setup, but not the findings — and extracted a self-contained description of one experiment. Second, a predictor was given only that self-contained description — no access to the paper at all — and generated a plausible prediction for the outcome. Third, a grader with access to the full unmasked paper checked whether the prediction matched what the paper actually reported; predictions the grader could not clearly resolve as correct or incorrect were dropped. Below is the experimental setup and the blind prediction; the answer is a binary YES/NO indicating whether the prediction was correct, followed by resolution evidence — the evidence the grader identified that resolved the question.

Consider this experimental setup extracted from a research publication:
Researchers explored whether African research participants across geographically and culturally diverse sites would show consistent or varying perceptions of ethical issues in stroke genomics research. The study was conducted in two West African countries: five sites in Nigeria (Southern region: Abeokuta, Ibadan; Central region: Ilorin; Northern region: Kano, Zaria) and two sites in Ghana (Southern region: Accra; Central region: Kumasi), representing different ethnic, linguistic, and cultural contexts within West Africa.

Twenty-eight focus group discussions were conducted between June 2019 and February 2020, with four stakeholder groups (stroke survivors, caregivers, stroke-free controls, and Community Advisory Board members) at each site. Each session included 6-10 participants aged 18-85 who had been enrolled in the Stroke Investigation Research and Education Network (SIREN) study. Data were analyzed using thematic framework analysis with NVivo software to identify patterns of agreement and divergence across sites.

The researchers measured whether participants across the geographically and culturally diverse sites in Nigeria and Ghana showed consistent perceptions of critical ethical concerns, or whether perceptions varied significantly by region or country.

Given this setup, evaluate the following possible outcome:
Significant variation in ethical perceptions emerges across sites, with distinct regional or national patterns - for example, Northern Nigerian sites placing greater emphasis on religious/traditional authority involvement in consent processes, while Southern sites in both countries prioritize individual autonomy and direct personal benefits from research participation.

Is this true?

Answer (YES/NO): NO